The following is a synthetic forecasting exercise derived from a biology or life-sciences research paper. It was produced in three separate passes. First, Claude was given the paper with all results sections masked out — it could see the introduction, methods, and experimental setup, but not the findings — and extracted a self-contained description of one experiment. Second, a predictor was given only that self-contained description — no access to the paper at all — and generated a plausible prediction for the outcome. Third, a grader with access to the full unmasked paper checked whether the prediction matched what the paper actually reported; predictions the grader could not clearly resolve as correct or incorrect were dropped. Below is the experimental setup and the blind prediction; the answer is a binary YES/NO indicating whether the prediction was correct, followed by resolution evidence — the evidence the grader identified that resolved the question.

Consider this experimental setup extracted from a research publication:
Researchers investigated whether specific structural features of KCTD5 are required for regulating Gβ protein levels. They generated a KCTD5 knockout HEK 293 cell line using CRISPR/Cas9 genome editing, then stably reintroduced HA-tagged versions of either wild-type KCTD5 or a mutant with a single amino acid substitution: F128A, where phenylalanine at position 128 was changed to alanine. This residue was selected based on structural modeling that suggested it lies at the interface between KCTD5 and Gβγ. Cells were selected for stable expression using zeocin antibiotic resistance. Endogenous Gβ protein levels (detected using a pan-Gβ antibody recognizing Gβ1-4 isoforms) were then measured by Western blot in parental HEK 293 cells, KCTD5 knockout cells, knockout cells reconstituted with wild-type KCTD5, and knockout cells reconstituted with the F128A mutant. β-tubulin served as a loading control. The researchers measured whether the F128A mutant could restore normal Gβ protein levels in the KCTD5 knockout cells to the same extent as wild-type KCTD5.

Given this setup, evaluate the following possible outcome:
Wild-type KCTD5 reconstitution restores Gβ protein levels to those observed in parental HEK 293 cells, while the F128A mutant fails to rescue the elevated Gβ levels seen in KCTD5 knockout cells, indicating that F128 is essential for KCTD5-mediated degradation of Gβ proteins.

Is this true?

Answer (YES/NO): YES